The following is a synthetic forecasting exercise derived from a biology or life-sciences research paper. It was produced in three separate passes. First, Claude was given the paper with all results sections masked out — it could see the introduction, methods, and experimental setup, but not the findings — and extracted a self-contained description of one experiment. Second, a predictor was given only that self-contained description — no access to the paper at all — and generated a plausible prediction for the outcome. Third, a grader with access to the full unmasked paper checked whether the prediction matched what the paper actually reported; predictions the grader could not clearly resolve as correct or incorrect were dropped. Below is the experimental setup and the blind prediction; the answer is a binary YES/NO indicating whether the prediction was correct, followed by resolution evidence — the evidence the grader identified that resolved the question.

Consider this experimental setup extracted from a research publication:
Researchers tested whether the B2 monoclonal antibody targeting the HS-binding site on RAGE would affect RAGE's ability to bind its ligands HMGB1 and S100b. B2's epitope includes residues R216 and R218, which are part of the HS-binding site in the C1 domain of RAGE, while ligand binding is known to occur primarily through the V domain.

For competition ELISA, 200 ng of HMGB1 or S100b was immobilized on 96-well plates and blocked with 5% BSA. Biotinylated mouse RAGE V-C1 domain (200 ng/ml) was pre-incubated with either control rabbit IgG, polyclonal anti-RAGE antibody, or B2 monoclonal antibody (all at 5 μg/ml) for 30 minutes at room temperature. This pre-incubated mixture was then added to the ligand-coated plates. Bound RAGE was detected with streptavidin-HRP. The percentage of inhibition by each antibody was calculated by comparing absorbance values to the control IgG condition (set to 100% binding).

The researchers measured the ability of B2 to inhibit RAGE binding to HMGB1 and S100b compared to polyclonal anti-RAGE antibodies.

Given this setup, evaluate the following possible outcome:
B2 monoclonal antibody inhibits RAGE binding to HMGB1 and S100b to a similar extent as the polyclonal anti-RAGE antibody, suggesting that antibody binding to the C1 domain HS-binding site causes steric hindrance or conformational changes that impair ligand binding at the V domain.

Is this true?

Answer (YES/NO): NO